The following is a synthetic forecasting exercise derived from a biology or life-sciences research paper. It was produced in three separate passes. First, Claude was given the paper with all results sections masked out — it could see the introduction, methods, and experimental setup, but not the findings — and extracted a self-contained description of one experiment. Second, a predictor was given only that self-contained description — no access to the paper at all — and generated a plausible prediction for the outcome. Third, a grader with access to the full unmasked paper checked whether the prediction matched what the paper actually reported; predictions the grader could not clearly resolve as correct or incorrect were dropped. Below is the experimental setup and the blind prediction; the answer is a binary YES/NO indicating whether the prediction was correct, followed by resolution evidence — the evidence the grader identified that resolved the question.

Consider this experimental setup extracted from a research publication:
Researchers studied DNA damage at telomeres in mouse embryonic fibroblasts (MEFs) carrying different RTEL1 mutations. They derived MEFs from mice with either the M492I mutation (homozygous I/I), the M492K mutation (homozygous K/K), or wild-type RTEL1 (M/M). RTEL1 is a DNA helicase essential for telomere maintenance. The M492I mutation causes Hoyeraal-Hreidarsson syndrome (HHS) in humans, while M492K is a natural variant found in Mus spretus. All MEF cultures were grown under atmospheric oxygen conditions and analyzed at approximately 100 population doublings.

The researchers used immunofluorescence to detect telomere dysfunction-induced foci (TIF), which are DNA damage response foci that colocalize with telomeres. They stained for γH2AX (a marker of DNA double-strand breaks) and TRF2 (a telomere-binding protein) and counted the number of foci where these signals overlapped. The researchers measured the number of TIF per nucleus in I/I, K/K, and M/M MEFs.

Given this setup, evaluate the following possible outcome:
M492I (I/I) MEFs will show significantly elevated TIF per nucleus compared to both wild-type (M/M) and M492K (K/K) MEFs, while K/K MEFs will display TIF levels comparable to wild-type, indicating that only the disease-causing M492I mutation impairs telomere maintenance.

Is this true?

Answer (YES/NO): YES